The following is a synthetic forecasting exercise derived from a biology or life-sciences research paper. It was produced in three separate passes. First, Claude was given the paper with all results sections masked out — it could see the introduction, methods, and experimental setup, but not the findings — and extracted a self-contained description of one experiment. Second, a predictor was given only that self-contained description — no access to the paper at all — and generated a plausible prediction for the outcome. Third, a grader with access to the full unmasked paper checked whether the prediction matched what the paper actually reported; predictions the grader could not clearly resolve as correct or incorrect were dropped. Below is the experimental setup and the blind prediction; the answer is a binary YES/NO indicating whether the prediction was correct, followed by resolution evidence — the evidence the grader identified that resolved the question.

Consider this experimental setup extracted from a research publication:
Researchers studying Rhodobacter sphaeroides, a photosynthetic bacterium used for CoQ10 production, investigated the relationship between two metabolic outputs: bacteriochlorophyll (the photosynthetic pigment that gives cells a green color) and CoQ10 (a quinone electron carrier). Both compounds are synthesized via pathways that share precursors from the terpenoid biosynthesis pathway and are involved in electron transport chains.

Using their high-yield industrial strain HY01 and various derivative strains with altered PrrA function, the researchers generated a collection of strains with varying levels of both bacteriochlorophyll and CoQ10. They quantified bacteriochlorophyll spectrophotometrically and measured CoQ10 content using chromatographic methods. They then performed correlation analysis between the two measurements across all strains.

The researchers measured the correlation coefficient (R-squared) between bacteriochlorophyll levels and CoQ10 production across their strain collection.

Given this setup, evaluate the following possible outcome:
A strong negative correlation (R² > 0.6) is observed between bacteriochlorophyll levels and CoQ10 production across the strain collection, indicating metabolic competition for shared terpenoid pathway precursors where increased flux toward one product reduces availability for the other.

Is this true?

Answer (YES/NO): NO